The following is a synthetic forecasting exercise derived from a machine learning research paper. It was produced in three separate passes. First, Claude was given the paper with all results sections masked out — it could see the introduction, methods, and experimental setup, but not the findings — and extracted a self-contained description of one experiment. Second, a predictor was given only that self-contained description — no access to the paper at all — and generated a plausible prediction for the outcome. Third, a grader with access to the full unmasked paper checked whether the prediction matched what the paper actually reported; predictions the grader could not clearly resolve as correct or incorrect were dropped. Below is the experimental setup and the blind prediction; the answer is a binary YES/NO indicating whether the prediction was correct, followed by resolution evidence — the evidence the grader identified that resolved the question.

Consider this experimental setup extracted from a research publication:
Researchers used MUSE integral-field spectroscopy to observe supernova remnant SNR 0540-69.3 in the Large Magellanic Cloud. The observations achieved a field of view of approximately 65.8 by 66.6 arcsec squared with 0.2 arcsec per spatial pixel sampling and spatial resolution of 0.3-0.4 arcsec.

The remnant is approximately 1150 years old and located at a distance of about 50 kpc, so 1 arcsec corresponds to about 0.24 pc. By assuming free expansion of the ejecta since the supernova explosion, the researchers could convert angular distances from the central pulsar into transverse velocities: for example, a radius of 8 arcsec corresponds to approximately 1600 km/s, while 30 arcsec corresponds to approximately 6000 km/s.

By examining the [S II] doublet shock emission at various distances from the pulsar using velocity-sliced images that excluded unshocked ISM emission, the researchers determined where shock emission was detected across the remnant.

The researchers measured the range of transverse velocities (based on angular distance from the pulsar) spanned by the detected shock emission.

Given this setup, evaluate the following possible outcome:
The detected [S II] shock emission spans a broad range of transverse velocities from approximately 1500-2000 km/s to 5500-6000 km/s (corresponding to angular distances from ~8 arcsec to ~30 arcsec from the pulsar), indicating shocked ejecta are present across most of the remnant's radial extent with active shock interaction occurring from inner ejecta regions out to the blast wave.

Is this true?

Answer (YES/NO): NO